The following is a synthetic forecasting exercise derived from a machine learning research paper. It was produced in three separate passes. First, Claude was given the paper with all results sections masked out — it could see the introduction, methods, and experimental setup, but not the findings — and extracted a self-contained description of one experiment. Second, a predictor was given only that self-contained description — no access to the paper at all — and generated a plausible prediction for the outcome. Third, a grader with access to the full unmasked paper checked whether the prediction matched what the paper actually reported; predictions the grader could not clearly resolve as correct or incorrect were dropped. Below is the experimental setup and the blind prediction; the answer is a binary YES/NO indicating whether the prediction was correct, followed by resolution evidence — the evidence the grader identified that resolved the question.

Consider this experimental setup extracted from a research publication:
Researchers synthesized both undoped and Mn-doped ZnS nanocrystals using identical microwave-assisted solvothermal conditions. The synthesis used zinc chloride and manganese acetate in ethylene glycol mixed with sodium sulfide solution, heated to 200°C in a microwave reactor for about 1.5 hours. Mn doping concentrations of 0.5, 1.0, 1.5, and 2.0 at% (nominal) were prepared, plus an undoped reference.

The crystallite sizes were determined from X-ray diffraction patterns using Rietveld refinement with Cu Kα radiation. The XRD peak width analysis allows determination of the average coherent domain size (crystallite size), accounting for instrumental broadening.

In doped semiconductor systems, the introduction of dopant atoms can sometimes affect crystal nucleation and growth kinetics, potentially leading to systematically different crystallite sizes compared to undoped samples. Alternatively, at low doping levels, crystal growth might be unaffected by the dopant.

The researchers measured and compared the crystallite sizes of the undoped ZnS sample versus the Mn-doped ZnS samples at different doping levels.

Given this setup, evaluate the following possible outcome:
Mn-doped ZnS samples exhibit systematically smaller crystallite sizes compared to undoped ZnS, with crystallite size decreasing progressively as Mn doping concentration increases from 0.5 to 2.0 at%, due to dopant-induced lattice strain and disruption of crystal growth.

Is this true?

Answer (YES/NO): NO